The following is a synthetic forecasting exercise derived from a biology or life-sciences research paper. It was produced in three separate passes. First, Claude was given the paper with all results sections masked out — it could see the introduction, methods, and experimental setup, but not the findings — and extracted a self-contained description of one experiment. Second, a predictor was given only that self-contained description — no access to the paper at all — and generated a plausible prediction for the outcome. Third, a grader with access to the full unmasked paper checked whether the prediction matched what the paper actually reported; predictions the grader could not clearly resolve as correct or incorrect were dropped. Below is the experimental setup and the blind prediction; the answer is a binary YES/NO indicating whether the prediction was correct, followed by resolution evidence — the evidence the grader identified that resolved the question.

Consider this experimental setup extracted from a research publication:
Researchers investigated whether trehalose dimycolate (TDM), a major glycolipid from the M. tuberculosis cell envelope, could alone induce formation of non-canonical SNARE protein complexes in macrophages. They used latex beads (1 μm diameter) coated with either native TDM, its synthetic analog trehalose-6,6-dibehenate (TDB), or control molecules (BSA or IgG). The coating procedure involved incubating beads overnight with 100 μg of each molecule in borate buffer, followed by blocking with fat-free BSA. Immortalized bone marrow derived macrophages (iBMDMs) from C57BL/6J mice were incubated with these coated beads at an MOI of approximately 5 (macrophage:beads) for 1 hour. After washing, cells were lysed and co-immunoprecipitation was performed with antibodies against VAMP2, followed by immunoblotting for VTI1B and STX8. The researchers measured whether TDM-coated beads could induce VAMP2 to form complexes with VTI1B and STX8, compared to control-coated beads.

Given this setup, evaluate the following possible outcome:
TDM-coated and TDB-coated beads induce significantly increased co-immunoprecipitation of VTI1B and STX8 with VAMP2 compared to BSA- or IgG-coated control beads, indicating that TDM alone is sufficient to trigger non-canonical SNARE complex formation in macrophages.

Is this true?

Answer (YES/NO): NO